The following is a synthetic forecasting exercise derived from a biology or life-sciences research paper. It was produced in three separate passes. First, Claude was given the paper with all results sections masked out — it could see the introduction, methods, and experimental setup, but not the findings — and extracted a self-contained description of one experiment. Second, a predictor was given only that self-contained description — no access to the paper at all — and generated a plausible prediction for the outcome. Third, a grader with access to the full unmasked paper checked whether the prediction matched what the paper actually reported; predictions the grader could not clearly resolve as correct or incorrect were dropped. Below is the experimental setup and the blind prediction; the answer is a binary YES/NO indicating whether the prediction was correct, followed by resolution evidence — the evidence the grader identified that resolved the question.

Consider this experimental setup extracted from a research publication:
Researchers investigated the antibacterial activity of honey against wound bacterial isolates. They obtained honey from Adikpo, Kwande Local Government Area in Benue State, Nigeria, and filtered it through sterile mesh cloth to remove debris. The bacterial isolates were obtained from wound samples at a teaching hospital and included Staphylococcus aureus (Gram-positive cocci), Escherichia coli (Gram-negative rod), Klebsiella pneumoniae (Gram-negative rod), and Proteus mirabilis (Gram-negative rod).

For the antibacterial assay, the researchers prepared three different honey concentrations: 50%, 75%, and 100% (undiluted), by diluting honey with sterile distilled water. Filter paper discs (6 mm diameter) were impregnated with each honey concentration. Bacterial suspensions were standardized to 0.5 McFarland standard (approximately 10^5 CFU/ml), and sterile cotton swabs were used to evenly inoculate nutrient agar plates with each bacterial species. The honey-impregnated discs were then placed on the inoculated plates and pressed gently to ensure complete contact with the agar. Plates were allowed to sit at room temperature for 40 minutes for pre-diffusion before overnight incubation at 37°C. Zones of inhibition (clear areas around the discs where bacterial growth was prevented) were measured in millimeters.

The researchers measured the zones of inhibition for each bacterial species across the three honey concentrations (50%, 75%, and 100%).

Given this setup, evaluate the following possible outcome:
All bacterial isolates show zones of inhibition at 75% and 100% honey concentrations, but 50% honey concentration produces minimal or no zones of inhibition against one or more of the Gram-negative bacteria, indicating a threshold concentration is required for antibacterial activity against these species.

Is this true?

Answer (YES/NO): NO